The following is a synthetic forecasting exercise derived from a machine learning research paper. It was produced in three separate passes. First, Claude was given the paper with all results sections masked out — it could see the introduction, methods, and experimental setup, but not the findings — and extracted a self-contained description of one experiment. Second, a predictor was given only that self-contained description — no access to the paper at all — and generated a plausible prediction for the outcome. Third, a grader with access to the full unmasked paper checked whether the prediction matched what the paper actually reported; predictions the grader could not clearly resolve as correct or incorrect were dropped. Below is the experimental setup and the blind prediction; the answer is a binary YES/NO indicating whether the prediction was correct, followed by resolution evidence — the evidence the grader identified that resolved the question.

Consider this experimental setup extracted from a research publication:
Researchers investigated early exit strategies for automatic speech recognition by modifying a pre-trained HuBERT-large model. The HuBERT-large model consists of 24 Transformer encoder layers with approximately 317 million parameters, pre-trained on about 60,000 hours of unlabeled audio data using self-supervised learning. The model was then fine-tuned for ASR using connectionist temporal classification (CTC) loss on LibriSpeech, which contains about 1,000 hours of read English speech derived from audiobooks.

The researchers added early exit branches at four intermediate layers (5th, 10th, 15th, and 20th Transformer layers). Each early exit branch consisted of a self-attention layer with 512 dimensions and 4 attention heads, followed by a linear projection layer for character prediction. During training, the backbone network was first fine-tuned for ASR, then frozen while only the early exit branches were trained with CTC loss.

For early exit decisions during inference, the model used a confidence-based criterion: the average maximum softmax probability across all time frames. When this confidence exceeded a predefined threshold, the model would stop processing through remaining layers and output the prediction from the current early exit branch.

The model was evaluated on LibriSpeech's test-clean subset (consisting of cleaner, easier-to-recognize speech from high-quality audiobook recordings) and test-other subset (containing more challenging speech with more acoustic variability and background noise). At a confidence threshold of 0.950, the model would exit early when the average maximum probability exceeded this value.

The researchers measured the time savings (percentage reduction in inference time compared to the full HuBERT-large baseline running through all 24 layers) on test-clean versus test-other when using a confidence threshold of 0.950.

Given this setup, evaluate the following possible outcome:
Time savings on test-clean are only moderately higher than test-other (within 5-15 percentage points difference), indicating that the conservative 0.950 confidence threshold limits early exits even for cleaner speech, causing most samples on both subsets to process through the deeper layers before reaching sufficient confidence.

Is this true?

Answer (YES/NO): YES